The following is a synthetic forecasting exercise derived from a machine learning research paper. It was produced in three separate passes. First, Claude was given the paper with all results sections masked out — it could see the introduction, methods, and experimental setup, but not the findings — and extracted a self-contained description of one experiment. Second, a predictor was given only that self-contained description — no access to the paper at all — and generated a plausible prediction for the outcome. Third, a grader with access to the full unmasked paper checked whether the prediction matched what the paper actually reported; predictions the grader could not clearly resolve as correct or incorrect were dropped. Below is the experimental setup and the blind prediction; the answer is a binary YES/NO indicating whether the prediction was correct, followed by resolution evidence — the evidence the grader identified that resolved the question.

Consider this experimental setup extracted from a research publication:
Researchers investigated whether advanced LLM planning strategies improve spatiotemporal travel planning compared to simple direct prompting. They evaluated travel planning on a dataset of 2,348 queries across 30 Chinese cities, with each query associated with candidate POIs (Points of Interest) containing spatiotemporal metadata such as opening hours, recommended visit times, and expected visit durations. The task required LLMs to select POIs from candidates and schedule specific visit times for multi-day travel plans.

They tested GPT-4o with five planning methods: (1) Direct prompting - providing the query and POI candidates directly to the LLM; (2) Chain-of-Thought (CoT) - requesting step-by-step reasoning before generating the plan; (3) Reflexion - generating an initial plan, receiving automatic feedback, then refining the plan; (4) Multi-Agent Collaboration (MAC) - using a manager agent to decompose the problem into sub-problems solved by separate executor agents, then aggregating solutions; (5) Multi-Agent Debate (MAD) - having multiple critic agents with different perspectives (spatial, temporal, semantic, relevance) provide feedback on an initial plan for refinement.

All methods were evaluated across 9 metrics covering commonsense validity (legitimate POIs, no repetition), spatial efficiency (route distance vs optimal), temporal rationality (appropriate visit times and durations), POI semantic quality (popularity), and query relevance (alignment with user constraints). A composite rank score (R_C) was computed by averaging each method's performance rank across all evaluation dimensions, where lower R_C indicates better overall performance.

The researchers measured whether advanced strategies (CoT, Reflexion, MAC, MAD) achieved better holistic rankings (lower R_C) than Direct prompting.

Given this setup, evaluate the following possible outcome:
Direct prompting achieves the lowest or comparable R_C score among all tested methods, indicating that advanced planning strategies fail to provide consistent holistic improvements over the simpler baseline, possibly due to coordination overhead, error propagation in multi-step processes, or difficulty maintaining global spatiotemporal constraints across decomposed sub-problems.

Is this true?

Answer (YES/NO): YES